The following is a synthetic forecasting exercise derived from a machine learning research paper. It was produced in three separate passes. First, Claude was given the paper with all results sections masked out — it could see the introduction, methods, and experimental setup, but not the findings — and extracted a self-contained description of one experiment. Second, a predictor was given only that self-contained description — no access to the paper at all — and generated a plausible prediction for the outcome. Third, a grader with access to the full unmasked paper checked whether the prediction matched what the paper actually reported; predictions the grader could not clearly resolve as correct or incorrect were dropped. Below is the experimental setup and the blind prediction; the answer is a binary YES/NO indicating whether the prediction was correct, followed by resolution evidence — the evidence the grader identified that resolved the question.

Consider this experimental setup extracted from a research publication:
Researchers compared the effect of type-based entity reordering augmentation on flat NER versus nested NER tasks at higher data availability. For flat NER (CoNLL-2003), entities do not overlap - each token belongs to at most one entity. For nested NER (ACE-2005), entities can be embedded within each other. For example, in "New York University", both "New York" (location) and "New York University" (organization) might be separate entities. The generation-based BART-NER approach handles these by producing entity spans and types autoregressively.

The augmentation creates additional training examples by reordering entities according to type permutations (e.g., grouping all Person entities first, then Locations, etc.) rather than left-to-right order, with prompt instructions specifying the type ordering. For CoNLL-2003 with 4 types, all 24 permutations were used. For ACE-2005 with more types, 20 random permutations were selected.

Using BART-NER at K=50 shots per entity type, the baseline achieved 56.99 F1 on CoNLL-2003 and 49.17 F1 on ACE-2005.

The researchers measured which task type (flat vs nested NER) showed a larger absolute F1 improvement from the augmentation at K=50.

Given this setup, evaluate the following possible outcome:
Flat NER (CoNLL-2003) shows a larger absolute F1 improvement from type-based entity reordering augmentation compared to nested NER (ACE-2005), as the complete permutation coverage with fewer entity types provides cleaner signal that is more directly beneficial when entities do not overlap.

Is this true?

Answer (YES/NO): YES